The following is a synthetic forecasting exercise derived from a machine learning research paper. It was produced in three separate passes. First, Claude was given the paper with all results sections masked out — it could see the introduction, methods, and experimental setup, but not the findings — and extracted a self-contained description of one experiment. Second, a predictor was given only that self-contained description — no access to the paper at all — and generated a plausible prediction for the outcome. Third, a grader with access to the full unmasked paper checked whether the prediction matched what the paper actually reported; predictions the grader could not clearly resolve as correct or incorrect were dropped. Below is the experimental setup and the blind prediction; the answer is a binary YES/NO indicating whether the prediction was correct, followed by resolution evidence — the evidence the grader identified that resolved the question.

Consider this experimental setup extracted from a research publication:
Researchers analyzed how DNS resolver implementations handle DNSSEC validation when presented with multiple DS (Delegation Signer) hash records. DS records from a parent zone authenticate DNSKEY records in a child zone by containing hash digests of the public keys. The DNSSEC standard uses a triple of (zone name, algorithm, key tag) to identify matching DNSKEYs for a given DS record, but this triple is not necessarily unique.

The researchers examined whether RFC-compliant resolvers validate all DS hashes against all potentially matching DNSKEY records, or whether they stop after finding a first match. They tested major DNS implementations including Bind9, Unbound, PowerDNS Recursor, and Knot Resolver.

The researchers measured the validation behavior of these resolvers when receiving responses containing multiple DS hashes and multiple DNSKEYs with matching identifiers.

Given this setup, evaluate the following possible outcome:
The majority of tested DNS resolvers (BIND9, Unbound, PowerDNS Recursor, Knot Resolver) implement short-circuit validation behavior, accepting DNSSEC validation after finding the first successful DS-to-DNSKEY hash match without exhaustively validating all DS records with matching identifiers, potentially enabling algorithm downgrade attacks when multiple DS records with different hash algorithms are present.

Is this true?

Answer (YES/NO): NO